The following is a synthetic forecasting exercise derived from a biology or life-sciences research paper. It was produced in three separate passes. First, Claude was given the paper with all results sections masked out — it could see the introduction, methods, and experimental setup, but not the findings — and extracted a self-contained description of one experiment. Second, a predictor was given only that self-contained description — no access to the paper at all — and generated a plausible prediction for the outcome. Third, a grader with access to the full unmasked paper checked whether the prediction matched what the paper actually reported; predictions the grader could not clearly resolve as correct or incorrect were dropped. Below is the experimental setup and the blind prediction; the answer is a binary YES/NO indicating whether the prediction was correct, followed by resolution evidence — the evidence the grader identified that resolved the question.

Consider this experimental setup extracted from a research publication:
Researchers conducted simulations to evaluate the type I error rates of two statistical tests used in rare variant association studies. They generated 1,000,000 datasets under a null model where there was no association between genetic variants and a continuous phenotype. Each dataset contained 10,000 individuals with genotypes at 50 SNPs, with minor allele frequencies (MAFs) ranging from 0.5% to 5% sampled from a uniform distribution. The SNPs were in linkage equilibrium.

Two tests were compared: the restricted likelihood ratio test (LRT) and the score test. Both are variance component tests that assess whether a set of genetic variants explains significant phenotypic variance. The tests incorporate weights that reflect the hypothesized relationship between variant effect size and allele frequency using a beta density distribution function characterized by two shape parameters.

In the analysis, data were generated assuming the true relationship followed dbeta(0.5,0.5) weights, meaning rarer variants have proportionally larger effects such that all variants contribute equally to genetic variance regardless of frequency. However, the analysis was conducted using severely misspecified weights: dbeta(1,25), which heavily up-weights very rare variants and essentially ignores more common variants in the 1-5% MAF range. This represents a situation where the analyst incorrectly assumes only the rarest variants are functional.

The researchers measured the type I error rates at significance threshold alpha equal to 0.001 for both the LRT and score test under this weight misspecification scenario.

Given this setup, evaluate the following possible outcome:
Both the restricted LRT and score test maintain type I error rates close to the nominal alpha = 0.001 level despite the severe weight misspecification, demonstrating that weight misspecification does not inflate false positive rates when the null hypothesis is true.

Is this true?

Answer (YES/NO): YES